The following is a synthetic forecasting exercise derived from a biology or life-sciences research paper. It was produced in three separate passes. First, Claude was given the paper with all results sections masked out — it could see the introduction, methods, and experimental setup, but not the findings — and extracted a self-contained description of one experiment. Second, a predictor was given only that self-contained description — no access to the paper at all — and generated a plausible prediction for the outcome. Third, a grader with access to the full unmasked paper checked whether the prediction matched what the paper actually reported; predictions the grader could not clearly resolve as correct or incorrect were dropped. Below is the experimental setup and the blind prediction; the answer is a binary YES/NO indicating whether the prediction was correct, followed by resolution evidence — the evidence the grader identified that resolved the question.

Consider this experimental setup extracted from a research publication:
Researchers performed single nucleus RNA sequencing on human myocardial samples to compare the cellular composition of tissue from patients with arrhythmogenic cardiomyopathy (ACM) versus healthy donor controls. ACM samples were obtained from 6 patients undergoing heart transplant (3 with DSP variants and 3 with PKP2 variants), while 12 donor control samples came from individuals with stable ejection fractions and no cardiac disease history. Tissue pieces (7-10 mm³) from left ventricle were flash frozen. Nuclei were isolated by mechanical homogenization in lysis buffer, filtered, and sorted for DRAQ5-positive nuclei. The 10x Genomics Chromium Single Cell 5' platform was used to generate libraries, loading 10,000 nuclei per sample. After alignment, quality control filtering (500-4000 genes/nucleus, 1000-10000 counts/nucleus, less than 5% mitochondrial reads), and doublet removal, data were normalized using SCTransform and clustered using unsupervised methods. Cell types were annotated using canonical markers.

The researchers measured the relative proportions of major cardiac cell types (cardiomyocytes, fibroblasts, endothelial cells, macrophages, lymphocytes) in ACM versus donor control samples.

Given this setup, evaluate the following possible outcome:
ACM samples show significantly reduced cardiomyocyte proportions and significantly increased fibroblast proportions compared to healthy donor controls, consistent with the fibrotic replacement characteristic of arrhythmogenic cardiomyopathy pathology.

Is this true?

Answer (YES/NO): YES